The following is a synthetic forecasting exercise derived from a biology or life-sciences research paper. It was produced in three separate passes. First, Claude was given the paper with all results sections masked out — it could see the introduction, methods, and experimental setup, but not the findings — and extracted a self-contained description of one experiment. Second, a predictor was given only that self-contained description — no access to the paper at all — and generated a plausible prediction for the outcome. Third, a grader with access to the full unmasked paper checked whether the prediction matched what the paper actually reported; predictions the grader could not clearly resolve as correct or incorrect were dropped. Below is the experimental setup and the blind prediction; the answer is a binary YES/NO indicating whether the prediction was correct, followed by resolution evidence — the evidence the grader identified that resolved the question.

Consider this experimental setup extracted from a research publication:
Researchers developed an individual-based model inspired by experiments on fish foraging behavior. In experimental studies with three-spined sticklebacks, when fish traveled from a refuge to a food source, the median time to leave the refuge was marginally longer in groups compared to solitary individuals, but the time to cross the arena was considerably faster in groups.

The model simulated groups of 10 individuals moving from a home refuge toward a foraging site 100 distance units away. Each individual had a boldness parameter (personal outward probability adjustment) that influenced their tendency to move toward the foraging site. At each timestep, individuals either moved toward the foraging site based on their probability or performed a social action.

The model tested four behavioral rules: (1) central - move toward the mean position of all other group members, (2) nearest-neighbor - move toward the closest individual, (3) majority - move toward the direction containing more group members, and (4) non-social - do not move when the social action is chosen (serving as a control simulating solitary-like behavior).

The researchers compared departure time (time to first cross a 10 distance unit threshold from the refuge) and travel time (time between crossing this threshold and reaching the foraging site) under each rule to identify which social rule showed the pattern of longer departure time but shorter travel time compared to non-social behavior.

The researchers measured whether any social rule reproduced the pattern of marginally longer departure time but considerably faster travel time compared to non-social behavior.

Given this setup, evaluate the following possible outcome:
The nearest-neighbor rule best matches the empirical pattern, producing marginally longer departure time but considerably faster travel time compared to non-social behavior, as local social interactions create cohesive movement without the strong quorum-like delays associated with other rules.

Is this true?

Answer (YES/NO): NO